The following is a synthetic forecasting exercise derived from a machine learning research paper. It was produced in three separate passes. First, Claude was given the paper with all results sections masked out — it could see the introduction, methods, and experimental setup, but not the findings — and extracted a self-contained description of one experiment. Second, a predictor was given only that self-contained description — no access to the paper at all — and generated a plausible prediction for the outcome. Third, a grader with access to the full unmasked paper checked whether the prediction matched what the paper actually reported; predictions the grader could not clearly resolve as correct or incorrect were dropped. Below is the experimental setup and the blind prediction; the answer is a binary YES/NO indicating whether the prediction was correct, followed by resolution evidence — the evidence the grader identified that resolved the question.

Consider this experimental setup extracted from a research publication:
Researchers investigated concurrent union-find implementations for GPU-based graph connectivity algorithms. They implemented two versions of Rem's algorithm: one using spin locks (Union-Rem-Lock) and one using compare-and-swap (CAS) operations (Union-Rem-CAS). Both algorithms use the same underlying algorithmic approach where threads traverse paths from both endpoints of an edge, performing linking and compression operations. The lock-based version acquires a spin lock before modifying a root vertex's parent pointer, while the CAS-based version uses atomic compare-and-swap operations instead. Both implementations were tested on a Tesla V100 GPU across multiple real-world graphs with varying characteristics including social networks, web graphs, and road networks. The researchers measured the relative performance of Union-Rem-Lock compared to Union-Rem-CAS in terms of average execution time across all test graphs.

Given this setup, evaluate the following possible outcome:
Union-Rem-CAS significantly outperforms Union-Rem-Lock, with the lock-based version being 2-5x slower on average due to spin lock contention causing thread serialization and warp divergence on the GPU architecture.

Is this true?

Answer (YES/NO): YES